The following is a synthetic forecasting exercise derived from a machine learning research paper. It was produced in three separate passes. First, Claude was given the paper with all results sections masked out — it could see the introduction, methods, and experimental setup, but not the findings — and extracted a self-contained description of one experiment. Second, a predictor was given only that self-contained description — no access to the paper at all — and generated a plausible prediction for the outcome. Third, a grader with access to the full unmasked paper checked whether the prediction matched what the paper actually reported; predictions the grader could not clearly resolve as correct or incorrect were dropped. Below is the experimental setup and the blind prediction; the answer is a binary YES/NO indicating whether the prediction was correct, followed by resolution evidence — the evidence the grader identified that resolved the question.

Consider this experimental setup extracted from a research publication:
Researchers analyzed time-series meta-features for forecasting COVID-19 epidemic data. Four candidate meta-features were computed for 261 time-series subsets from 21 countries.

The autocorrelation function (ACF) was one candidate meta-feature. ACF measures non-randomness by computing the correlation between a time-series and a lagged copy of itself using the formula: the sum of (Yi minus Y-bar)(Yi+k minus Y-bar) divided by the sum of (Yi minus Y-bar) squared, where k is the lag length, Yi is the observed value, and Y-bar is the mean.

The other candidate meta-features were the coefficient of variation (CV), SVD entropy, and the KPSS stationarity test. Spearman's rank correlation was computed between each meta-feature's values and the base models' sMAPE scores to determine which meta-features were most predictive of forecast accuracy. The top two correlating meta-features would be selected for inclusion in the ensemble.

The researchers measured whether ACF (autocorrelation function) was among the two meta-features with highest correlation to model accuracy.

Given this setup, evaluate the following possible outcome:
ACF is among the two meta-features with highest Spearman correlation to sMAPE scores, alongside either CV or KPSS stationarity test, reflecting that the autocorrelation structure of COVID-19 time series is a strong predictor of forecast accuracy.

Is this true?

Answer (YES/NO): NO